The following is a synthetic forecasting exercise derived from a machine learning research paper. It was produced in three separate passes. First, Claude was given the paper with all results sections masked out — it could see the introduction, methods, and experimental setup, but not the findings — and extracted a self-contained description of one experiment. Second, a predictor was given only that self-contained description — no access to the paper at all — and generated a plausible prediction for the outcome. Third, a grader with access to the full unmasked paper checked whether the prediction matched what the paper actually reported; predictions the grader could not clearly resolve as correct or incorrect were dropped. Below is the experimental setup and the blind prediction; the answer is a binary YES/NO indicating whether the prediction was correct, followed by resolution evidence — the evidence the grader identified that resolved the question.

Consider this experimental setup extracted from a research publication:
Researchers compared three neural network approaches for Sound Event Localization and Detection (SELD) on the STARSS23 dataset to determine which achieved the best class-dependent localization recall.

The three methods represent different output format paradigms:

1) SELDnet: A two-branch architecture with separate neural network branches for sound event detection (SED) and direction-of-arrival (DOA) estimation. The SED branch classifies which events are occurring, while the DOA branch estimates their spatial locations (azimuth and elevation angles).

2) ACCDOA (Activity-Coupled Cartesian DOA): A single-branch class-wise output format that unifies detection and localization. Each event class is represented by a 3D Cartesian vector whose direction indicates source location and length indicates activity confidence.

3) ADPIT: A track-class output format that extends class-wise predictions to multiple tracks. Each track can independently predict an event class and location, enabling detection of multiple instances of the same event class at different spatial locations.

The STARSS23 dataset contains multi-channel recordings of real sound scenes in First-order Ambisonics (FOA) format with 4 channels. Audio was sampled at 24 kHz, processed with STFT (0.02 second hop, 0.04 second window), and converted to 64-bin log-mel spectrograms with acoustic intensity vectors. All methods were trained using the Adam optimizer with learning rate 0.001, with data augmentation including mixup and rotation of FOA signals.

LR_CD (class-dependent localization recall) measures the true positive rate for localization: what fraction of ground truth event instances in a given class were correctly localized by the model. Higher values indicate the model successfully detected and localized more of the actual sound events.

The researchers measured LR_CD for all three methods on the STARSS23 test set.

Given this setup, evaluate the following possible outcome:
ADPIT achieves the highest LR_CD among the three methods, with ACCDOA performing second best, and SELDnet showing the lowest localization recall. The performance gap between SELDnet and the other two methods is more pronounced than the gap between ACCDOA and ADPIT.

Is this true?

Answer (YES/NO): NO